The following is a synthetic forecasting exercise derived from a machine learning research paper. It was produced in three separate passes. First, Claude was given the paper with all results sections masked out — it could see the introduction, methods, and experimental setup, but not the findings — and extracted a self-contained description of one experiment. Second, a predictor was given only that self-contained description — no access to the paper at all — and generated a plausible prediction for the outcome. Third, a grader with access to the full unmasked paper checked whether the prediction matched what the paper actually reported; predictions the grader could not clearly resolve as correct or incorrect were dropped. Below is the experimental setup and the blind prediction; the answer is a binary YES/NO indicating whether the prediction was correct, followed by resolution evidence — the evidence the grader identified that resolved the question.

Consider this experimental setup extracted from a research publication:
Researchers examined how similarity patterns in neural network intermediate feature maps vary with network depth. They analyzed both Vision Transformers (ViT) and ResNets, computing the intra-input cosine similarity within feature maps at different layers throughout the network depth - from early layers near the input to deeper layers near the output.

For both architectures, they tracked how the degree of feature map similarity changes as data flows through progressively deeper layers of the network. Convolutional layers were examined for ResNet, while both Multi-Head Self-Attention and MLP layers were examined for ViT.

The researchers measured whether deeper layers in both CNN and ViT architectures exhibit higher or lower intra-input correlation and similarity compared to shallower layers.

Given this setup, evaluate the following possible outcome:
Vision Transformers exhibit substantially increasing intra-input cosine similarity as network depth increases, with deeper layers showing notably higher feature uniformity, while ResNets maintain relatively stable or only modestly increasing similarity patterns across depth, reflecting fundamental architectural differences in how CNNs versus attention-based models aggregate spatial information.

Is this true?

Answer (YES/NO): NO